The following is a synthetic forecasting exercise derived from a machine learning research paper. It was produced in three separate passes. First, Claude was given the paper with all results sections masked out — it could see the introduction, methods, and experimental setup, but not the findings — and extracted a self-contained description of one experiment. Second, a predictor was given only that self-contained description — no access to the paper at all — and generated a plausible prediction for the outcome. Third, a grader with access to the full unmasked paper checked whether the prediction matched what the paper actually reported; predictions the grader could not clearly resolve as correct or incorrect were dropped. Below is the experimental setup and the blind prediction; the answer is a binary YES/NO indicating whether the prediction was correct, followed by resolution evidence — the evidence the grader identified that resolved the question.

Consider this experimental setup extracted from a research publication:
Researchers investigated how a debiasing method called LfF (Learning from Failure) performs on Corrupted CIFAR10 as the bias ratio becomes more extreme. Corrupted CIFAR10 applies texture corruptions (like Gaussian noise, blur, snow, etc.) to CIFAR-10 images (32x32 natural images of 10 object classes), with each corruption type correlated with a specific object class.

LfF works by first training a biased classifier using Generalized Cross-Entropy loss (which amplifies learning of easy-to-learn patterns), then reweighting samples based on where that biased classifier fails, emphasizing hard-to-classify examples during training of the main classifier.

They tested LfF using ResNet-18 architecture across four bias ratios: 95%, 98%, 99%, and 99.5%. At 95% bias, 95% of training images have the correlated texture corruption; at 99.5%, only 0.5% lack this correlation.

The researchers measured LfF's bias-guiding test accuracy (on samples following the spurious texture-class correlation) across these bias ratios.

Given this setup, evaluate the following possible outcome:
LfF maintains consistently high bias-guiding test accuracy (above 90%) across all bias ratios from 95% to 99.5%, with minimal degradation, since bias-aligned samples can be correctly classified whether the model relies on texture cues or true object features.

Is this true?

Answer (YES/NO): NO